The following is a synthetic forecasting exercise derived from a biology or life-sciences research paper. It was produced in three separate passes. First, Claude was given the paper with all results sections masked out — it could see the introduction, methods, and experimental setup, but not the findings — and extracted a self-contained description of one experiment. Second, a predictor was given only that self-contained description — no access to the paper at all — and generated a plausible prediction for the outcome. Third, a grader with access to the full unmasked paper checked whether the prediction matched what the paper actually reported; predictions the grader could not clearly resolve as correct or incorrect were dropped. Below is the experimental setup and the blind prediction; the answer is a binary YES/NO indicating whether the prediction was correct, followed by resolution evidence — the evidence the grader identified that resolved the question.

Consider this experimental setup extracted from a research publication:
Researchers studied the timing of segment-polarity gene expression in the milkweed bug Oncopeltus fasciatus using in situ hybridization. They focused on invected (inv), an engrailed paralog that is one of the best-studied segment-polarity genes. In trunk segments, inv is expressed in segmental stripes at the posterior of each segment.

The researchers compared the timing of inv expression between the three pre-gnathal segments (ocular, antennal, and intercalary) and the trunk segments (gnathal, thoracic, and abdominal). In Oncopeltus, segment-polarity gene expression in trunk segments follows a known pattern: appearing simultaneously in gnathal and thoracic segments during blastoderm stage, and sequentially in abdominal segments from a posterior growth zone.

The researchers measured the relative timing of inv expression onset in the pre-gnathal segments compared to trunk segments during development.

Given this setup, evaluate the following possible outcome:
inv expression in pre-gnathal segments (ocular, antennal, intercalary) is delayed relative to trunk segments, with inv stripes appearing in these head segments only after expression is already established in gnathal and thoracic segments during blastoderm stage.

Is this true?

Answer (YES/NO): YES